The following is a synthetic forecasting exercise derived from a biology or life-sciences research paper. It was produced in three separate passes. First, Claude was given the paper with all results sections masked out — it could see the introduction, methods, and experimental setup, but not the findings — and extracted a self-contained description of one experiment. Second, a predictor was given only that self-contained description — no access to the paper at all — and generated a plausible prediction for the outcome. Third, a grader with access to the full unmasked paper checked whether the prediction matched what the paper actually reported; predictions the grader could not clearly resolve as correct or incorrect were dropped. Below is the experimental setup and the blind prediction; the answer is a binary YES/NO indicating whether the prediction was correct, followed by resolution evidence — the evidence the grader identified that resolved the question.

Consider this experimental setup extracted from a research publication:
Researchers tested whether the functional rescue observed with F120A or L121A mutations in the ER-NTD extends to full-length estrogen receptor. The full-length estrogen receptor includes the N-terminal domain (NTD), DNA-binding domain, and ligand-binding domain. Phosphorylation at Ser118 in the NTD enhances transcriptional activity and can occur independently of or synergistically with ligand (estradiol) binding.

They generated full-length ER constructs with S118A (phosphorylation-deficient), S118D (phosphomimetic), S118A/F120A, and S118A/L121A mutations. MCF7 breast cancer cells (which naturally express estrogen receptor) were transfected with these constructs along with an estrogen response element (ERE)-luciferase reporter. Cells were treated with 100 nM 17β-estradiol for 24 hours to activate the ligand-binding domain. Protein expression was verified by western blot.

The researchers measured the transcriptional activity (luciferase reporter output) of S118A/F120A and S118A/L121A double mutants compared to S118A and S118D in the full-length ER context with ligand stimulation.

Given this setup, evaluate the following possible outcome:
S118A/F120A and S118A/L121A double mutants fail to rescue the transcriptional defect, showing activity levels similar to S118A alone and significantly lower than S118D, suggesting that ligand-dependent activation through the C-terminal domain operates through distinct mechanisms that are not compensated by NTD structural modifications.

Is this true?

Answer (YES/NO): NO